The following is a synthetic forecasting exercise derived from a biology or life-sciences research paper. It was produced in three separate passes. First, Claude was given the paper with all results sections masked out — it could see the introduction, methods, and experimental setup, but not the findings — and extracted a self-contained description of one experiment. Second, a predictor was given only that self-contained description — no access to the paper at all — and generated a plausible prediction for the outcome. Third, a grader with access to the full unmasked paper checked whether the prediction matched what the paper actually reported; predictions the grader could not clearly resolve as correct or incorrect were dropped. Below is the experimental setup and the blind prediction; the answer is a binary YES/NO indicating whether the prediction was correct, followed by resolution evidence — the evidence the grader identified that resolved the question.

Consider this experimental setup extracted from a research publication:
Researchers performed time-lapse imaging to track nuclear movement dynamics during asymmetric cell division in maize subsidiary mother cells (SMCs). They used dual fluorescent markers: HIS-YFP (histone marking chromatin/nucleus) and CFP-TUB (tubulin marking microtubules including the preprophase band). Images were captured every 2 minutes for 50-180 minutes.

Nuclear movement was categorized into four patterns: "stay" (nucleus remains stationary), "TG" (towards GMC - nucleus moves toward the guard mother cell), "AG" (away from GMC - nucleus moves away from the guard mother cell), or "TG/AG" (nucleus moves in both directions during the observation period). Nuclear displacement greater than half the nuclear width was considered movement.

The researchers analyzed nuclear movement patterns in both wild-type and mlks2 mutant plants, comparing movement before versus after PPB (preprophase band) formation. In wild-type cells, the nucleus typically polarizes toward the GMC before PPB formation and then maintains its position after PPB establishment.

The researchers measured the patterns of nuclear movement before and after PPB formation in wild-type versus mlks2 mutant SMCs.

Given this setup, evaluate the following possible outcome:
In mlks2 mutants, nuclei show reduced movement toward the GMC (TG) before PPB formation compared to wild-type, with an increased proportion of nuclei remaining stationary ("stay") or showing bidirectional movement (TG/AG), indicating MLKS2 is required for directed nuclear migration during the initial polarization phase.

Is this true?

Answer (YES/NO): NO